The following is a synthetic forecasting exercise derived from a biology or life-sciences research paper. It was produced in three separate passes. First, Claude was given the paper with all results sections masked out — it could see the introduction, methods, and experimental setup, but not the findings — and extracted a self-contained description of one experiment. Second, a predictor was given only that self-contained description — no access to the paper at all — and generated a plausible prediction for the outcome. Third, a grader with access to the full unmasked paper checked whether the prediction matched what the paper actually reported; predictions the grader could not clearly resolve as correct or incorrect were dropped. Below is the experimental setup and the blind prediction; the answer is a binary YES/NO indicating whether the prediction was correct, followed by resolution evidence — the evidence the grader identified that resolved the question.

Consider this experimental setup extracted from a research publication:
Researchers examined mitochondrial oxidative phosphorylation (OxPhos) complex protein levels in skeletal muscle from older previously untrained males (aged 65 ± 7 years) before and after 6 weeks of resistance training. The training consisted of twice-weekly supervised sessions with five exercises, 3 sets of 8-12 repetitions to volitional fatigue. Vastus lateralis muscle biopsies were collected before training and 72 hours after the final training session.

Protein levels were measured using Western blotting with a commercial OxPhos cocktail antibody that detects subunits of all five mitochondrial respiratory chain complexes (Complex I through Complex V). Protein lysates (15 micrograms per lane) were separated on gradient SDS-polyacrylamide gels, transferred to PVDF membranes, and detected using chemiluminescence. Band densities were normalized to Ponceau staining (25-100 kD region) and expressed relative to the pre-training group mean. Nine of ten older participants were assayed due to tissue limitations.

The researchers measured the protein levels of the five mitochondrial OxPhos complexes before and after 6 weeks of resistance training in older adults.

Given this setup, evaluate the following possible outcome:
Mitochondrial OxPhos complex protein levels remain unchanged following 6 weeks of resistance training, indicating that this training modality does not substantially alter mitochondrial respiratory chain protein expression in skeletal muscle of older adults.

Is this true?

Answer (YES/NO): NO